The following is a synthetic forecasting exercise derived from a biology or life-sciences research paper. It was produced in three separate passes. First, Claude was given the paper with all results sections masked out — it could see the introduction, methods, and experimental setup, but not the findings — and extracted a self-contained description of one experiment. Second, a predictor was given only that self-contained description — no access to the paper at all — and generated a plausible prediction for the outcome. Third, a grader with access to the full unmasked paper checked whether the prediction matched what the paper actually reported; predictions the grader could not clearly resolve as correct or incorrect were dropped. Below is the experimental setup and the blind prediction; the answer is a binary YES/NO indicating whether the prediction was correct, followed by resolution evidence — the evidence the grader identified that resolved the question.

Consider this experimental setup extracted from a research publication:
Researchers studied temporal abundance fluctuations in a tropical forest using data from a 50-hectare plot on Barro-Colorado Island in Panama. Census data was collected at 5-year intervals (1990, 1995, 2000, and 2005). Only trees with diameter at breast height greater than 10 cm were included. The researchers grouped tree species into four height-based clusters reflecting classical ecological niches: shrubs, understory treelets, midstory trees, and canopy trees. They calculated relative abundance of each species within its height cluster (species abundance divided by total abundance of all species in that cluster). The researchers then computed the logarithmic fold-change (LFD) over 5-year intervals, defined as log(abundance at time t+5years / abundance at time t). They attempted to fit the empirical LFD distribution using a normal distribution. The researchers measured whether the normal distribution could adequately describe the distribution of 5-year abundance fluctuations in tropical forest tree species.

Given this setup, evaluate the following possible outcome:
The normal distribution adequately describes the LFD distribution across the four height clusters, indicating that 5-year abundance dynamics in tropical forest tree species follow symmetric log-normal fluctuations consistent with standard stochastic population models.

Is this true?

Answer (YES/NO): NO